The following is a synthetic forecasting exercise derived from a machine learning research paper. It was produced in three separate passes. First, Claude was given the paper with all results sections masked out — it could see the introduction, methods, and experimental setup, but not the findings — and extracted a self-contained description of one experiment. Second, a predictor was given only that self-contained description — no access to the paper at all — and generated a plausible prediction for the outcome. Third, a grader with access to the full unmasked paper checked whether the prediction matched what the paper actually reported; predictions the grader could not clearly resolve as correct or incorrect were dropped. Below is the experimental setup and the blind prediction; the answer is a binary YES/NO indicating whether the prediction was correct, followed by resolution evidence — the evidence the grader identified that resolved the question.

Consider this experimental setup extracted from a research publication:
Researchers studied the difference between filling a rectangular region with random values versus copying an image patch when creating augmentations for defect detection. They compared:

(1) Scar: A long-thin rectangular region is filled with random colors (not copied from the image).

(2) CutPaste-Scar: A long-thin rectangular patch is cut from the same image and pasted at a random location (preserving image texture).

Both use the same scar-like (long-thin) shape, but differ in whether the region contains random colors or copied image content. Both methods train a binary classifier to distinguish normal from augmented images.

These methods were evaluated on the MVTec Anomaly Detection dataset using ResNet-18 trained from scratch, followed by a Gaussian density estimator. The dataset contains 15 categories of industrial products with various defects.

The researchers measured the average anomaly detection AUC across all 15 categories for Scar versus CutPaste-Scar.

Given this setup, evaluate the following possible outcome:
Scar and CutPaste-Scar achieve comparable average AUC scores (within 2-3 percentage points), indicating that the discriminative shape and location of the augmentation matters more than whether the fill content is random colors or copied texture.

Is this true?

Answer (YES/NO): NO